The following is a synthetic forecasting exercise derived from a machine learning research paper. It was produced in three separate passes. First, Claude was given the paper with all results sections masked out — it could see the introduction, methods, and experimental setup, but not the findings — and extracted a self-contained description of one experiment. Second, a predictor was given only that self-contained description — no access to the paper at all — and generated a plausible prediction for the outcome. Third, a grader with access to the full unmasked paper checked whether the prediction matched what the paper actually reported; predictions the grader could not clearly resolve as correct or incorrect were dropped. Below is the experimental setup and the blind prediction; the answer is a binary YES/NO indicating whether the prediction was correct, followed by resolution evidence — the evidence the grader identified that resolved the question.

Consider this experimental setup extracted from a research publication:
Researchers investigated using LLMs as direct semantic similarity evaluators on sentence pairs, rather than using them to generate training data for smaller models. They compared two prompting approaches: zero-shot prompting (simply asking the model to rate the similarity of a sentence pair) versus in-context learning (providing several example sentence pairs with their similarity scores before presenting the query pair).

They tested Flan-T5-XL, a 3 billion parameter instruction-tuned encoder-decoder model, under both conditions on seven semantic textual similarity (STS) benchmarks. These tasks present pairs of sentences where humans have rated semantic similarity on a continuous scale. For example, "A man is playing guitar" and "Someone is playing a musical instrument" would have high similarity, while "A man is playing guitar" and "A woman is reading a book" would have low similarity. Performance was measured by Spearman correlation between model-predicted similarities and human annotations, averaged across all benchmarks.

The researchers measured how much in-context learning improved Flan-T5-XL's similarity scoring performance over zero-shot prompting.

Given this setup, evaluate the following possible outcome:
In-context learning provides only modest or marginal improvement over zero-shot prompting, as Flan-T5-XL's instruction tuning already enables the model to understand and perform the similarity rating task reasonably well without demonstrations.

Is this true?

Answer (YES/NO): NO